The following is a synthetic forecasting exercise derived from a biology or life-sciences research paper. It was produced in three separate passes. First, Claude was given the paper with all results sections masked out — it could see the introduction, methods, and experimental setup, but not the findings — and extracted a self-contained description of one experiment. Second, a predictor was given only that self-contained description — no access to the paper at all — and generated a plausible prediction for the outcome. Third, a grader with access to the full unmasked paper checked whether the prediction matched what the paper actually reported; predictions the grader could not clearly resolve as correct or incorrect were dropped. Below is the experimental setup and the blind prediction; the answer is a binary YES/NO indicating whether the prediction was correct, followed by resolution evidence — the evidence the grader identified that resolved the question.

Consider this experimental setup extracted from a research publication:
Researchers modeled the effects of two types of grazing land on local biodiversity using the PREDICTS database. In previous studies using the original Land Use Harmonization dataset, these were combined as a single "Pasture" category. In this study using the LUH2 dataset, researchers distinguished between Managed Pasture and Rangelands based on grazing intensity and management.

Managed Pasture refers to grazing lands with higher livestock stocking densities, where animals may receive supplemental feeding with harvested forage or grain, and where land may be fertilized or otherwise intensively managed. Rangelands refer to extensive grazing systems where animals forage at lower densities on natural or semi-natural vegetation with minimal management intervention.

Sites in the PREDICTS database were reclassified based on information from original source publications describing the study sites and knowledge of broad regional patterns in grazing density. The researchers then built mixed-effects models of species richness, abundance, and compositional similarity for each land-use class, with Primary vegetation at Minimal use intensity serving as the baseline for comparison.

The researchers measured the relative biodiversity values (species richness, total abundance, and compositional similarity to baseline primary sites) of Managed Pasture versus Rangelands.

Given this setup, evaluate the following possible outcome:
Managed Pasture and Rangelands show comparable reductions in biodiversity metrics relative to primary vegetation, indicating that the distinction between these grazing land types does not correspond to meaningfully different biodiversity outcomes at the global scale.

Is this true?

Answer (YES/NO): NO